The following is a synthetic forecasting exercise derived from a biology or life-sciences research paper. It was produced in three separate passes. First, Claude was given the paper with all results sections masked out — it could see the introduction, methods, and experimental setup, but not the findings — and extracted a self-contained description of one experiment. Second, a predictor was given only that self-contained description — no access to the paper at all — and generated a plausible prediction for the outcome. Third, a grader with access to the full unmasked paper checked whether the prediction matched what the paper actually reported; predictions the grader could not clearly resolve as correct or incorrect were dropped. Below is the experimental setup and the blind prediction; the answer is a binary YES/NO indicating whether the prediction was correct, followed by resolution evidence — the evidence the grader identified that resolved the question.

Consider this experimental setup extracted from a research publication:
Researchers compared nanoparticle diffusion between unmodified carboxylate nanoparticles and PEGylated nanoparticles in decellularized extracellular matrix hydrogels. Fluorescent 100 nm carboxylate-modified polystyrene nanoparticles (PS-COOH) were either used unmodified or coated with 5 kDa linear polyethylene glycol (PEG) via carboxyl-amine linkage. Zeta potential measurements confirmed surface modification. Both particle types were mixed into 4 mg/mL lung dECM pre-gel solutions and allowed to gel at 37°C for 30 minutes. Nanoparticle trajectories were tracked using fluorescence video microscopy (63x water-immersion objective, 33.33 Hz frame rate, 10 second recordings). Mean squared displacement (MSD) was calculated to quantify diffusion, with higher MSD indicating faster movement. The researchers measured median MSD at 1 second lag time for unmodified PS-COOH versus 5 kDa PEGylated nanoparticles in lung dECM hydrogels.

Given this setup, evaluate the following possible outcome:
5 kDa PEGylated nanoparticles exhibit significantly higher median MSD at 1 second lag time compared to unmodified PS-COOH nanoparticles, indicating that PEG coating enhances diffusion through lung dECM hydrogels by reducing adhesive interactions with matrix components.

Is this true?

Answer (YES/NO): YES